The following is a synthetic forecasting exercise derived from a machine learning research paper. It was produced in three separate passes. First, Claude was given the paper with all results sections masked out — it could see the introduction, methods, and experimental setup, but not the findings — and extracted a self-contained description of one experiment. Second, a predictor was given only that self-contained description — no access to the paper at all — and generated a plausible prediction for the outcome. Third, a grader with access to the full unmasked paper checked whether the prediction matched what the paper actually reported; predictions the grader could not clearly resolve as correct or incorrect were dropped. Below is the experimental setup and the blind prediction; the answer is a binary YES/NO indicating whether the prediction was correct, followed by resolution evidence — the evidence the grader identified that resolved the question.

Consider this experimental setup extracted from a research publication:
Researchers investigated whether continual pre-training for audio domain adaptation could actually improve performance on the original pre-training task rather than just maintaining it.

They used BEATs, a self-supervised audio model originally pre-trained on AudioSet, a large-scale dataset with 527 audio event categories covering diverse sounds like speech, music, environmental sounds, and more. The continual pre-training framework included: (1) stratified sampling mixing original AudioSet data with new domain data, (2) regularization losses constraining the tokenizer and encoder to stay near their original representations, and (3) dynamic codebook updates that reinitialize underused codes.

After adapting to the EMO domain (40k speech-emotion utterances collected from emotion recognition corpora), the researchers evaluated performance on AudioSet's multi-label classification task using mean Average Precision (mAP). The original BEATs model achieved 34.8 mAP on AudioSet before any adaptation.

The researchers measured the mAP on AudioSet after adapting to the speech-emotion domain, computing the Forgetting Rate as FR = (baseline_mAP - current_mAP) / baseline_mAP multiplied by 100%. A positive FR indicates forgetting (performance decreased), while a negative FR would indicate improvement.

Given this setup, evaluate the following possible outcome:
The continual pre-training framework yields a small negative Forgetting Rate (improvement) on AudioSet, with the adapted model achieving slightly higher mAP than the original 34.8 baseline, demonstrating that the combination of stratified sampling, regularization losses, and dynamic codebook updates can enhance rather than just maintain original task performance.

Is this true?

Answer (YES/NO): YES